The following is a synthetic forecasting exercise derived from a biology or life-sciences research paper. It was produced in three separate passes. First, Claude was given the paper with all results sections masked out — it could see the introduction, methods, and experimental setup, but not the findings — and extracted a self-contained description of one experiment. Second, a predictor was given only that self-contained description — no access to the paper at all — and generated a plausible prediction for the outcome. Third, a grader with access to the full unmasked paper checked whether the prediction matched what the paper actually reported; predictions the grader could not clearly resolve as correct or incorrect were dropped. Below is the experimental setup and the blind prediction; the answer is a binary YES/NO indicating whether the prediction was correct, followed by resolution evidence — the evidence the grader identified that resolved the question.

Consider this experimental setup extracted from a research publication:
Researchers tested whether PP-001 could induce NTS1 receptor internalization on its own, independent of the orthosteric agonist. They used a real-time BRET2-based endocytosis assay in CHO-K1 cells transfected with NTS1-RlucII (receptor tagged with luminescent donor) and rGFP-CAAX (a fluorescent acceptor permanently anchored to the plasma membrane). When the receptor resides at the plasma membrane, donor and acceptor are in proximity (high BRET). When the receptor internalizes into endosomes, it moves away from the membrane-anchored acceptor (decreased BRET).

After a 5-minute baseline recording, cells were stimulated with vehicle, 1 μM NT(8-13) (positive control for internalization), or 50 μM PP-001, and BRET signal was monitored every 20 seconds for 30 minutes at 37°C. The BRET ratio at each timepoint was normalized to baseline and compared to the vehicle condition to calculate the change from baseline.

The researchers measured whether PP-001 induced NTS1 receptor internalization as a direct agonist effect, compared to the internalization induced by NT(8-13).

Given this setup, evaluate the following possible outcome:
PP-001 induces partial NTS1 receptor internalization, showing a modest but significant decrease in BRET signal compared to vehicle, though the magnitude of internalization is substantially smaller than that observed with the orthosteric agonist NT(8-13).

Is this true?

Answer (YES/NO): NO